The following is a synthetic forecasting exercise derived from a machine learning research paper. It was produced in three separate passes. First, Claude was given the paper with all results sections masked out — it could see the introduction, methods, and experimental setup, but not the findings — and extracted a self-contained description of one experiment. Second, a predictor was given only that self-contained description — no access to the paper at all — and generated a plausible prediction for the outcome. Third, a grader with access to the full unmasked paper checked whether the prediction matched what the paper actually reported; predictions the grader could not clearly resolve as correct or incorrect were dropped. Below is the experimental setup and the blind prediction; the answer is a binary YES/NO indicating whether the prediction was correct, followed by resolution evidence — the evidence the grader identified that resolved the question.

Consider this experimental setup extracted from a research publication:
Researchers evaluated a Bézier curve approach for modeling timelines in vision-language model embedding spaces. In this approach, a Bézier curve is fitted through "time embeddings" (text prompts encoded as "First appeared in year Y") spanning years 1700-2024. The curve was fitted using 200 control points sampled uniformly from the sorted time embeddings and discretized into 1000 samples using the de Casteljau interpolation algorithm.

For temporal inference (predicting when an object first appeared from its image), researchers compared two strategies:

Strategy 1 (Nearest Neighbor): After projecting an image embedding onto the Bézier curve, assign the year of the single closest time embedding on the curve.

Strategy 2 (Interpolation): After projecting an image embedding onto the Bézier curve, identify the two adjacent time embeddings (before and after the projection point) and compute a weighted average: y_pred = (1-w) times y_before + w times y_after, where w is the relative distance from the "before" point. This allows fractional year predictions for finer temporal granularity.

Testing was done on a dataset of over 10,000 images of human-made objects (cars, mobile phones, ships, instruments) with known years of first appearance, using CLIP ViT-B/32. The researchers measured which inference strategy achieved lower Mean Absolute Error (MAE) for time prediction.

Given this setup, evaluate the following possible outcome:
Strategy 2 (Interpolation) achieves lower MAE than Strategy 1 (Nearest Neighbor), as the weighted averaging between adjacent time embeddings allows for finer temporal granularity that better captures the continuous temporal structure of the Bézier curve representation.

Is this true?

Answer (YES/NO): NO